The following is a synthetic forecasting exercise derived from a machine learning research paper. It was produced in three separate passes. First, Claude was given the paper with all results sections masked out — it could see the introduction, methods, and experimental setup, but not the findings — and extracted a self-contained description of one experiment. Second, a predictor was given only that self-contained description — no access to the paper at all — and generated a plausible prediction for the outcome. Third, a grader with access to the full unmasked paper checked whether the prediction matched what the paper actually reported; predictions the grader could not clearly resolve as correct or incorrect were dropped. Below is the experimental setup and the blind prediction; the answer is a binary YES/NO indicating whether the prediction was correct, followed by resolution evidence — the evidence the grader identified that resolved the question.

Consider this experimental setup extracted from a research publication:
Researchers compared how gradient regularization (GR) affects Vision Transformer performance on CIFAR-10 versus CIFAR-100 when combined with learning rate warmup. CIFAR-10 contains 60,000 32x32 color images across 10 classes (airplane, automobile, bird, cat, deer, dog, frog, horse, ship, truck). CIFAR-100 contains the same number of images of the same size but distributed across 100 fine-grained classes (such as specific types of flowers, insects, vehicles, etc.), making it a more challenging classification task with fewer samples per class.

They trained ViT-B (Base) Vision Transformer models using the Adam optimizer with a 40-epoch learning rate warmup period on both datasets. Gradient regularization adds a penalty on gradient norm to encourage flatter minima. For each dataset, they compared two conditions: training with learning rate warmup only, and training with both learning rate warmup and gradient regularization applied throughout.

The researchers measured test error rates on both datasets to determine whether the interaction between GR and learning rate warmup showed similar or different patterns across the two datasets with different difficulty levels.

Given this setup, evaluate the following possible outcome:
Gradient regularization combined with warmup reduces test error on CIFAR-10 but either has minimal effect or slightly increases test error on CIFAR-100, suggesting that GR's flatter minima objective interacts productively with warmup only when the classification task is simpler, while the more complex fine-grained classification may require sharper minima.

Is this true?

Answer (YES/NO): NO